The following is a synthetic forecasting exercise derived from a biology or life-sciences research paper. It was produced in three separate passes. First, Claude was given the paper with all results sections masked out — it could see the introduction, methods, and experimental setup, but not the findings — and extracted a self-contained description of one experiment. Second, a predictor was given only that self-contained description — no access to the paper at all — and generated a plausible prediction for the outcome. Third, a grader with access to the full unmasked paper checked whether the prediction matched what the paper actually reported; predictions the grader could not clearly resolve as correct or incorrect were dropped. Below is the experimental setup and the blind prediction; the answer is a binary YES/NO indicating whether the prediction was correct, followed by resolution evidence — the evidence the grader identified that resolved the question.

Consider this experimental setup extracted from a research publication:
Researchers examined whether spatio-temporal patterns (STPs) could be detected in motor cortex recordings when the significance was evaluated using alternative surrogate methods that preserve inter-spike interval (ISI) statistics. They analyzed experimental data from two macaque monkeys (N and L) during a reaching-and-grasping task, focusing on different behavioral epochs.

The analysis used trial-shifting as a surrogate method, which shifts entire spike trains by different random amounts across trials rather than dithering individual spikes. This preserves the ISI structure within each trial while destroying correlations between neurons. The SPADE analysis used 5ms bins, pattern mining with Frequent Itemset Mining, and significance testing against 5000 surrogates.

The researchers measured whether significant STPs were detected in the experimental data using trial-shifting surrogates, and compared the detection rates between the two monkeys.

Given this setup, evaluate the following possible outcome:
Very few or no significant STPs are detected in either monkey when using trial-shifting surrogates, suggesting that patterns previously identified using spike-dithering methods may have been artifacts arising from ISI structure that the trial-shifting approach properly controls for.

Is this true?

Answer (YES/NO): NO